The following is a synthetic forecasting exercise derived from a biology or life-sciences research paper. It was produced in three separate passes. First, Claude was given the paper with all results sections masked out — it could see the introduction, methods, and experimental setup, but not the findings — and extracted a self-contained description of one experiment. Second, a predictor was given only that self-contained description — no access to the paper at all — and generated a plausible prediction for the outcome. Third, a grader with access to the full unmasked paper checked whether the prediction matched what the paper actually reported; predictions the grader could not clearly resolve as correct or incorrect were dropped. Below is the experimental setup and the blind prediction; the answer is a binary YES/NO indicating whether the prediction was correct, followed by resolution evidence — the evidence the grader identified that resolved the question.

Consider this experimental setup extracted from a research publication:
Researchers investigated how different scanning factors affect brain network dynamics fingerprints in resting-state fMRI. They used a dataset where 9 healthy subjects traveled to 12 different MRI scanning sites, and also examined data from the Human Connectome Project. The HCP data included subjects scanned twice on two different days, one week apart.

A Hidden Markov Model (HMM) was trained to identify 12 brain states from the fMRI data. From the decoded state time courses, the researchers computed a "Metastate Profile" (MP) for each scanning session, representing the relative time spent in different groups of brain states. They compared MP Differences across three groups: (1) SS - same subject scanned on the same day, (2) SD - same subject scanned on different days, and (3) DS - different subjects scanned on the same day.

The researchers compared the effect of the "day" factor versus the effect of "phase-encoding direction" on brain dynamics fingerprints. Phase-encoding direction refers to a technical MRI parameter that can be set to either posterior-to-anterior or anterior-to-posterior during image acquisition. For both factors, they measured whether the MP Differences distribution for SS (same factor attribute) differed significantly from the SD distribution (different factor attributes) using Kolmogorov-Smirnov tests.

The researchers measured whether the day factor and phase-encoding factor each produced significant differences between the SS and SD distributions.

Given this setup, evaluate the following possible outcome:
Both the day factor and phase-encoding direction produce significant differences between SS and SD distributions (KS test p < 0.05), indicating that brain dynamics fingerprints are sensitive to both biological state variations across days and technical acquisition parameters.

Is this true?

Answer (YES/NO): NO